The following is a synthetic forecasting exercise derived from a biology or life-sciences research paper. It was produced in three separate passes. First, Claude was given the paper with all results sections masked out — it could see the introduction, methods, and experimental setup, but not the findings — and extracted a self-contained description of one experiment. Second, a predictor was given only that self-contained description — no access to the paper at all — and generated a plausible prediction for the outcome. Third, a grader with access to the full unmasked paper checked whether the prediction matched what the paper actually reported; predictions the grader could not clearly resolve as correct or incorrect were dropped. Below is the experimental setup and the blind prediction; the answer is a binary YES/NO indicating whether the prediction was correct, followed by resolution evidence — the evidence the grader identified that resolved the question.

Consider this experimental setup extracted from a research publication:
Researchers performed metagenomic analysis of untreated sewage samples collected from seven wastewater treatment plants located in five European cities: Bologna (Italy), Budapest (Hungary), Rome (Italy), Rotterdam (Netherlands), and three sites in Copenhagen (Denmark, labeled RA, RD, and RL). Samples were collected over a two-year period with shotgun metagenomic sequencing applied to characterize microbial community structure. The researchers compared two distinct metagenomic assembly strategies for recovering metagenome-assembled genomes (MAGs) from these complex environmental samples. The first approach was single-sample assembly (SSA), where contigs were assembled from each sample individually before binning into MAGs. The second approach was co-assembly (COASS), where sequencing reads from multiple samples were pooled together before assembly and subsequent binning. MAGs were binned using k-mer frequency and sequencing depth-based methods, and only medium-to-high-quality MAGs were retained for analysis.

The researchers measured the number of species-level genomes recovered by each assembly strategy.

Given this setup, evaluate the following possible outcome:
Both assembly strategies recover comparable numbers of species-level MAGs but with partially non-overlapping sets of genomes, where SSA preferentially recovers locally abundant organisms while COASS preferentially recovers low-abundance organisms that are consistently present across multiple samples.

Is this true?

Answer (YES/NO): NO